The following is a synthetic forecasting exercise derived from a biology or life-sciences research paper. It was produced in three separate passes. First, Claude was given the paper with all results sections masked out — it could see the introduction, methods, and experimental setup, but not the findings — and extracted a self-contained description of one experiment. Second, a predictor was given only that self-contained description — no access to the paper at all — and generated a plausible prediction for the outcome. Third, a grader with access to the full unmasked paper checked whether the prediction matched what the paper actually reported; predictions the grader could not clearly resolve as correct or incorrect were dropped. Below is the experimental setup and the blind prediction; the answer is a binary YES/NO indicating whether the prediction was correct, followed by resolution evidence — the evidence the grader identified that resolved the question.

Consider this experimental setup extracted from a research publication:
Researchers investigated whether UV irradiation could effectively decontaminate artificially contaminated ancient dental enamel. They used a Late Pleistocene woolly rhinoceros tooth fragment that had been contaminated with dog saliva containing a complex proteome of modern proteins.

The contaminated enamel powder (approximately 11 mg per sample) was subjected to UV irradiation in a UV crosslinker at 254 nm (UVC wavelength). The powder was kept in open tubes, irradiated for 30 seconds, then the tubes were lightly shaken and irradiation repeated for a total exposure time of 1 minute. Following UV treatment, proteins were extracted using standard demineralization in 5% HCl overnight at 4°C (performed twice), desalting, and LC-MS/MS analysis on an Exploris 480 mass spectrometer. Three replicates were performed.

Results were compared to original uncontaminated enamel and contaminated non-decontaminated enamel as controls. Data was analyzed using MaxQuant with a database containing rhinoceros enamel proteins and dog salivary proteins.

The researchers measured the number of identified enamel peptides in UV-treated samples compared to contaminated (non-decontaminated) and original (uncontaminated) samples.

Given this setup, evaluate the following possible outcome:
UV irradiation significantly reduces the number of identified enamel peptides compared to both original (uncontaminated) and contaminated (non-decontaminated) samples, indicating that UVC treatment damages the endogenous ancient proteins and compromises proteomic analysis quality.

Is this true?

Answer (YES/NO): NO